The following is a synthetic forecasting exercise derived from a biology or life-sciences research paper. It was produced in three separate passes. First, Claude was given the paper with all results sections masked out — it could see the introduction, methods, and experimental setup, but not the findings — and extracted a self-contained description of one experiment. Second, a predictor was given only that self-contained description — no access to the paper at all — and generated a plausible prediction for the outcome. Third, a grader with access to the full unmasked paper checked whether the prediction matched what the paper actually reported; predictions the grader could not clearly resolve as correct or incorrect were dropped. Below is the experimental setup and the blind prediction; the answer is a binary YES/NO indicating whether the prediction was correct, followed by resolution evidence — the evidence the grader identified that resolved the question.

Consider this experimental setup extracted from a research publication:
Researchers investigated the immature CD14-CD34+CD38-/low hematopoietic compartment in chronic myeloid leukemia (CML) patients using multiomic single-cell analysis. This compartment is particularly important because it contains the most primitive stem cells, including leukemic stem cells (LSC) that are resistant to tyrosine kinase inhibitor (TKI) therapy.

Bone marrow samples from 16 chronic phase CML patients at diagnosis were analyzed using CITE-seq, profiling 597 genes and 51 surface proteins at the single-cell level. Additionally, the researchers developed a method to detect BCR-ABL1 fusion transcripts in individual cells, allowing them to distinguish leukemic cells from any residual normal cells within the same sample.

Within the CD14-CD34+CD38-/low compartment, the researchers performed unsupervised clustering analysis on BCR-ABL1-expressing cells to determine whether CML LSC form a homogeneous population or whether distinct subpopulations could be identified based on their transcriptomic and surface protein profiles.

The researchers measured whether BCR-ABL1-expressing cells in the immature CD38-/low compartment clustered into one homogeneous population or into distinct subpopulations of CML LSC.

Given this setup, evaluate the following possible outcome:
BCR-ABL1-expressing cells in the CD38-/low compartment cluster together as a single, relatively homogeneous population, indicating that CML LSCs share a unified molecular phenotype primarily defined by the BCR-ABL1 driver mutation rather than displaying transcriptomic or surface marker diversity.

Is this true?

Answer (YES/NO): NO